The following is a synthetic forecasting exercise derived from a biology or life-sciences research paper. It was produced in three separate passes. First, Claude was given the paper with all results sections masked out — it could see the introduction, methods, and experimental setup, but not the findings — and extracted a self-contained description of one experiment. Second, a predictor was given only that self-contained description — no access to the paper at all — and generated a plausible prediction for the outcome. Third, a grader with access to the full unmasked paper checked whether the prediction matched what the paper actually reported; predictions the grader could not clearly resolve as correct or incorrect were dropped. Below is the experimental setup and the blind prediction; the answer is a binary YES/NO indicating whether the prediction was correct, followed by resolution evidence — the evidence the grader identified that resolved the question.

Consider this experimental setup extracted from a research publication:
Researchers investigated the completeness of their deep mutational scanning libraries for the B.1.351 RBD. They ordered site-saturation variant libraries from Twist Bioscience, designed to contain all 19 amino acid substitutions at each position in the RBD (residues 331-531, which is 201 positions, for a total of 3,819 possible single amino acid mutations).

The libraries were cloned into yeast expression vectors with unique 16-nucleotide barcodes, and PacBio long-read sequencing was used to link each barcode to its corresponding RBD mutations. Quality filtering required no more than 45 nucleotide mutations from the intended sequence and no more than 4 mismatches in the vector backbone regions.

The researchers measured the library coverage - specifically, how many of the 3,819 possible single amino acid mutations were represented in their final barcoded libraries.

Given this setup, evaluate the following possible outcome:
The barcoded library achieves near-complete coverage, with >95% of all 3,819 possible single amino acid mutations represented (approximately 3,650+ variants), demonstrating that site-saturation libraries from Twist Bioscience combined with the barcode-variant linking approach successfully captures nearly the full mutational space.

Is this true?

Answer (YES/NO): YES